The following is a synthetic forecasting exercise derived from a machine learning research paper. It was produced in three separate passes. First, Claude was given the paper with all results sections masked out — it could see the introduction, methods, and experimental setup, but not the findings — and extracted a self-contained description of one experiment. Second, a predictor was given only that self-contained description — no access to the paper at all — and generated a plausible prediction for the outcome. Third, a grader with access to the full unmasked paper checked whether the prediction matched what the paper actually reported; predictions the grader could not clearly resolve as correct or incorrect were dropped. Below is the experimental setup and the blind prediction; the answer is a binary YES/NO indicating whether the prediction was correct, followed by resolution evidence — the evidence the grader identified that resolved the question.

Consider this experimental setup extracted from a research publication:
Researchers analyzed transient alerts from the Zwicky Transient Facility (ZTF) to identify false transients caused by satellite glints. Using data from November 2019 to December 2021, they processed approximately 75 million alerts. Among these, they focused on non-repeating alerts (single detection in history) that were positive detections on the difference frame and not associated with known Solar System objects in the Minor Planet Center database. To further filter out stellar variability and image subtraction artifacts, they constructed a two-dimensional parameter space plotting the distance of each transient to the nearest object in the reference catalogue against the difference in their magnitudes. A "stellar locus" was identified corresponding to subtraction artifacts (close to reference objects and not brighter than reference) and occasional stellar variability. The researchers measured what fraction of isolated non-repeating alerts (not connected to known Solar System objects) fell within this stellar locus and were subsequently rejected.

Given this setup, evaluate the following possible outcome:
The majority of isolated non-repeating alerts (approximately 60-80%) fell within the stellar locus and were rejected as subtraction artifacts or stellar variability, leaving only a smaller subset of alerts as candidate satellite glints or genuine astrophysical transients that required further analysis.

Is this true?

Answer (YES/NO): NO